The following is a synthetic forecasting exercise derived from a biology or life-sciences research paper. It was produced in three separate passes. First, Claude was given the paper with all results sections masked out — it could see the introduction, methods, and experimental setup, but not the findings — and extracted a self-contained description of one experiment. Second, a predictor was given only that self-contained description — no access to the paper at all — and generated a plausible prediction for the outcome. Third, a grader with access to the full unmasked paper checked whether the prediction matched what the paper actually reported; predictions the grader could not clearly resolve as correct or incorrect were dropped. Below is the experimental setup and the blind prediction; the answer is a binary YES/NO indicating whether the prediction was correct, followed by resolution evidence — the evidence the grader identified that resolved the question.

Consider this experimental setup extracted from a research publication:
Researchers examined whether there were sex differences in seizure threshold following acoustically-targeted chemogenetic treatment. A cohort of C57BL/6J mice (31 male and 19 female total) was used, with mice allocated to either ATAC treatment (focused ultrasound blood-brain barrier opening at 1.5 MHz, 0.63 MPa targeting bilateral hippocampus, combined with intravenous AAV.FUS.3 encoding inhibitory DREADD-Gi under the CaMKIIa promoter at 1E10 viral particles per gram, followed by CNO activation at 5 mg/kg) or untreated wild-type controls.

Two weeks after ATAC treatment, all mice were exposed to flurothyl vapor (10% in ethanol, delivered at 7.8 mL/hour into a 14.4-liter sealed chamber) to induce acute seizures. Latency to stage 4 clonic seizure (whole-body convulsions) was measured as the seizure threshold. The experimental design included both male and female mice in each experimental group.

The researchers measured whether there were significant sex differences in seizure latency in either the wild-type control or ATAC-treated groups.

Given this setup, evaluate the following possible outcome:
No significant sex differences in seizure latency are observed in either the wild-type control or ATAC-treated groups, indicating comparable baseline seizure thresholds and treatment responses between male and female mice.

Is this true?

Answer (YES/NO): YES